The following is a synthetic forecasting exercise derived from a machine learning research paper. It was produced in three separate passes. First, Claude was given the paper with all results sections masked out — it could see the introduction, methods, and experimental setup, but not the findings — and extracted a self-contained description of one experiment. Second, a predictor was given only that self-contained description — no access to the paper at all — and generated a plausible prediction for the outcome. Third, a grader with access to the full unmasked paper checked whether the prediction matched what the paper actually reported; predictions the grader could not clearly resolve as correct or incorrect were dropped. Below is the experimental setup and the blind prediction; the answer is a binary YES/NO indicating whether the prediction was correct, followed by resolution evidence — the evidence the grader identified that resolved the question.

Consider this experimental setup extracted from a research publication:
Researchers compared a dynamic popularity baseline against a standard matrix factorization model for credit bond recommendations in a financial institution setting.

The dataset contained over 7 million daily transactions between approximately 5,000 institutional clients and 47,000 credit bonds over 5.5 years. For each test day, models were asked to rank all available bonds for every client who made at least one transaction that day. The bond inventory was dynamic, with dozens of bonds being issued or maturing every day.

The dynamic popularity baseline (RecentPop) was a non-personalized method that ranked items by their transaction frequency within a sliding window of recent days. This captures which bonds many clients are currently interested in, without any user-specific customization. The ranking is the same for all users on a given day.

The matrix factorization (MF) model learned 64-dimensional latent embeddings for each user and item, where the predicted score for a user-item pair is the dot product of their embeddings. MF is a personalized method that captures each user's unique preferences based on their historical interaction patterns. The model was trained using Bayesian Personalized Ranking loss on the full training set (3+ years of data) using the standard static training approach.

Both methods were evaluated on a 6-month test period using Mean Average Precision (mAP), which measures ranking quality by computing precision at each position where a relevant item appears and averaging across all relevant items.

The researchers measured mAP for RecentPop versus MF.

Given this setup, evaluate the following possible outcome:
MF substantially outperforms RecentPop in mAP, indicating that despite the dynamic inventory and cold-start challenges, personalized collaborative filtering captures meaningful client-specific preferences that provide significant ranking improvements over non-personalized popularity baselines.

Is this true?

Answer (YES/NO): YES